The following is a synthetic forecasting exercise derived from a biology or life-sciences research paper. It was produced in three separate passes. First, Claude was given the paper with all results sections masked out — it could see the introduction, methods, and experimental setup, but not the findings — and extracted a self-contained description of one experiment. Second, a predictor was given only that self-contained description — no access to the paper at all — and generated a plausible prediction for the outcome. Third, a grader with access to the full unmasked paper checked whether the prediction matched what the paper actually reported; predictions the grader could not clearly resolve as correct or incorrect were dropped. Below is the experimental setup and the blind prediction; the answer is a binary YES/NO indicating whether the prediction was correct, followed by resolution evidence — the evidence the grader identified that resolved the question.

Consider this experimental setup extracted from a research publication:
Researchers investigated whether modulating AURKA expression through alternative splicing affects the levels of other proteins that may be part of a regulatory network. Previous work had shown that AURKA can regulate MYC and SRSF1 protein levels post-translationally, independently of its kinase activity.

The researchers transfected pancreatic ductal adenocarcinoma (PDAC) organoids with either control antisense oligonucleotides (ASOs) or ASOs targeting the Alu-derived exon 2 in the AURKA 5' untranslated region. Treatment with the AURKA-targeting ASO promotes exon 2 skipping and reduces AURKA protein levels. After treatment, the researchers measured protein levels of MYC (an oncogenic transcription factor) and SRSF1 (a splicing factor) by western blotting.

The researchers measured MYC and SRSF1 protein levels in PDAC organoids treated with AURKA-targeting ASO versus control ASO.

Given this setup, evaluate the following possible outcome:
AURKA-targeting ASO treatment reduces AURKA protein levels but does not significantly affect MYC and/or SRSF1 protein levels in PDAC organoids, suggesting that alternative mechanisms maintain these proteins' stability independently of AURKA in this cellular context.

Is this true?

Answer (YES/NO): NO